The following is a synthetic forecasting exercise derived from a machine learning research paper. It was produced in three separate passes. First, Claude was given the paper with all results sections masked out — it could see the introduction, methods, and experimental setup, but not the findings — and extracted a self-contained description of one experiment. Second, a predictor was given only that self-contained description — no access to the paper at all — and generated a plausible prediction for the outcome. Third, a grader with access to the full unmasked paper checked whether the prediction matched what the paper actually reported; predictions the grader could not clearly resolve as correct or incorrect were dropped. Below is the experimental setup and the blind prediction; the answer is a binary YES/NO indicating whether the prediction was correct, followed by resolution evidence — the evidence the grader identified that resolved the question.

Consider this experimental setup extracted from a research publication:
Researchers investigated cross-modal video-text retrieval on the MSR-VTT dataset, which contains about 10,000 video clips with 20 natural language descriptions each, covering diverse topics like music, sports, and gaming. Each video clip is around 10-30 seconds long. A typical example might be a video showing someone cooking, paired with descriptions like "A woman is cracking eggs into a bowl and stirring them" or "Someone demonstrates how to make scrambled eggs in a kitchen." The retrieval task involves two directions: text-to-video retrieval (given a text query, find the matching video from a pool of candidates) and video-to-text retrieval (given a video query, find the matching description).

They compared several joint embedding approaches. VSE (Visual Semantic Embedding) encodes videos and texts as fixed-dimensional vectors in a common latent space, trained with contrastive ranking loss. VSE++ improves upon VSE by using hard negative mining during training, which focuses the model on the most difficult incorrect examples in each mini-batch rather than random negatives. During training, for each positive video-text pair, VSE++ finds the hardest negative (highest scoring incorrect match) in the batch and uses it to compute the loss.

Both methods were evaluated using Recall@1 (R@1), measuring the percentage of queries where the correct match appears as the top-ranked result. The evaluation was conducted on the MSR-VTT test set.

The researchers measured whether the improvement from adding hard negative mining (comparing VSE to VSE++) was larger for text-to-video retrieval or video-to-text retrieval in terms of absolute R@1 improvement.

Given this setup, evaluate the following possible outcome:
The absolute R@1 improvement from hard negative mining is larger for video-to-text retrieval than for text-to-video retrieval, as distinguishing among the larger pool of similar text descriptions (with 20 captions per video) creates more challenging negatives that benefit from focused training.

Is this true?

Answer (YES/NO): YES